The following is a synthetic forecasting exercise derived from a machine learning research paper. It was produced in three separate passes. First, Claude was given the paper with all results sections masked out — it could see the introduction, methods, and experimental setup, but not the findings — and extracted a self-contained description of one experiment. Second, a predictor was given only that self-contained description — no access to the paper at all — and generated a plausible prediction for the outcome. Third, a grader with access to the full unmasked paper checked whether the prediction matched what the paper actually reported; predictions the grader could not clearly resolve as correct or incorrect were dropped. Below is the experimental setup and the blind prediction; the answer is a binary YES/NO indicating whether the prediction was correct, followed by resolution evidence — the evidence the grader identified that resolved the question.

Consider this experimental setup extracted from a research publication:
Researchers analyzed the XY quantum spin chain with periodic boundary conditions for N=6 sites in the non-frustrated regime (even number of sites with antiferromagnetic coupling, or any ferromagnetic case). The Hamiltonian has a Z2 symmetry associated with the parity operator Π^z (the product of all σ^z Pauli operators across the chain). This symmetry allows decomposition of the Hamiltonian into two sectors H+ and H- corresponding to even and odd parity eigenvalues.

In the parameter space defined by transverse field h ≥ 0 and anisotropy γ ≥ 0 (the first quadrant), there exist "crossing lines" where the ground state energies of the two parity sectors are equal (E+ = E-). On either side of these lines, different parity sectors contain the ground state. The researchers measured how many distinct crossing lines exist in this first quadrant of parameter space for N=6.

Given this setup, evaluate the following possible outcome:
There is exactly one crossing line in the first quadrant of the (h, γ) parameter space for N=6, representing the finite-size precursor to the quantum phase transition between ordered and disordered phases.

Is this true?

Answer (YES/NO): NO